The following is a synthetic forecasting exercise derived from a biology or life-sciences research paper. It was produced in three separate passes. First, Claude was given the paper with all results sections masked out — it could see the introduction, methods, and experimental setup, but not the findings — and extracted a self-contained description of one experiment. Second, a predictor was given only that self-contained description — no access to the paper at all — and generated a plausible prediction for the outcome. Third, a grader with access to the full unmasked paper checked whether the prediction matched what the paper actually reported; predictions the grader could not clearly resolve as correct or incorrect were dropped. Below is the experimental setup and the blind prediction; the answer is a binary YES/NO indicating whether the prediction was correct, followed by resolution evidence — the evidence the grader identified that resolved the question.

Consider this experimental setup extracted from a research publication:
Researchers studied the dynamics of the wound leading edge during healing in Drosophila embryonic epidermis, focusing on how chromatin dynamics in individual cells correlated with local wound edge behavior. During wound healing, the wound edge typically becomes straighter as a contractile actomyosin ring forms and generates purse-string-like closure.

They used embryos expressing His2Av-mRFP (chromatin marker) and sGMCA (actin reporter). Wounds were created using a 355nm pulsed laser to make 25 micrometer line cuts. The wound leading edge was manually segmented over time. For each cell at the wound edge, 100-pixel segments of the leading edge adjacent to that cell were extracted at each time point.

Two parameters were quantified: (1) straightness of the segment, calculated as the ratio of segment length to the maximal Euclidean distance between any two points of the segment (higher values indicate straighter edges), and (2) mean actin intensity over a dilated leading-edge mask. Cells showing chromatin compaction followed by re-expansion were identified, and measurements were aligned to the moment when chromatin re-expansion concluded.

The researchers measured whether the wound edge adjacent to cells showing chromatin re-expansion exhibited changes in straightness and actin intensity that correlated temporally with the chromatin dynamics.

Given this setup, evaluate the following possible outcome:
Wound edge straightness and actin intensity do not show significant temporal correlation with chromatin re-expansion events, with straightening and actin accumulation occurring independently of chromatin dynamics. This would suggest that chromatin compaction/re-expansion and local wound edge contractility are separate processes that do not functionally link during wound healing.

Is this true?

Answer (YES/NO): NO